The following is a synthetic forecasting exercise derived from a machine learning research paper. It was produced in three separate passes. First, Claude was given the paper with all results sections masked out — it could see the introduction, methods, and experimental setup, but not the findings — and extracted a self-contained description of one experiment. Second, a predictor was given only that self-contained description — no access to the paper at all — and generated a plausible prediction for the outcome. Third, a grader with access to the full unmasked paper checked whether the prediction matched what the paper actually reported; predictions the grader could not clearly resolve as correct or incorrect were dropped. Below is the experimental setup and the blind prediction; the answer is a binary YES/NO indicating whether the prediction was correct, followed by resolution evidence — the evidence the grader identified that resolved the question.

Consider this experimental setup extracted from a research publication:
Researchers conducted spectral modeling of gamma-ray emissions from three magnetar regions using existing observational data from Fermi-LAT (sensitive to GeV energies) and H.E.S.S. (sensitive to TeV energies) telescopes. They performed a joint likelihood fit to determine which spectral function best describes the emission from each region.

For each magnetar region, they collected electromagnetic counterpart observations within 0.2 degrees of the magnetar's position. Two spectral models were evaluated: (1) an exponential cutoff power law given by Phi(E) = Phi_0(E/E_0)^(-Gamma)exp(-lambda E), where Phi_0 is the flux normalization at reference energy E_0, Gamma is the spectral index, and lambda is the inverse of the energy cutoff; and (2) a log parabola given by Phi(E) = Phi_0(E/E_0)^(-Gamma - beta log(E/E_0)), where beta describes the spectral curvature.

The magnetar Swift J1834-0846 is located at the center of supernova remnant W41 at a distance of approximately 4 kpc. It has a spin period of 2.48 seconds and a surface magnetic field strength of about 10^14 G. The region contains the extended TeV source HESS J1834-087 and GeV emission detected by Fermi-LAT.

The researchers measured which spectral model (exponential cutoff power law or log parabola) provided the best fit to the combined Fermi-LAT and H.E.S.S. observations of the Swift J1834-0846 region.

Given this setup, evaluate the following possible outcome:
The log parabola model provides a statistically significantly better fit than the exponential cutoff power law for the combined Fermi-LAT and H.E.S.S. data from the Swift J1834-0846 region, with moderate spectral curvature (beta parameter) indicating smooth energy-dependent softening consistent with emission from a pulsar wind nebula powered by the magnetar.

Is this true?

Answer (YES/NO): NO